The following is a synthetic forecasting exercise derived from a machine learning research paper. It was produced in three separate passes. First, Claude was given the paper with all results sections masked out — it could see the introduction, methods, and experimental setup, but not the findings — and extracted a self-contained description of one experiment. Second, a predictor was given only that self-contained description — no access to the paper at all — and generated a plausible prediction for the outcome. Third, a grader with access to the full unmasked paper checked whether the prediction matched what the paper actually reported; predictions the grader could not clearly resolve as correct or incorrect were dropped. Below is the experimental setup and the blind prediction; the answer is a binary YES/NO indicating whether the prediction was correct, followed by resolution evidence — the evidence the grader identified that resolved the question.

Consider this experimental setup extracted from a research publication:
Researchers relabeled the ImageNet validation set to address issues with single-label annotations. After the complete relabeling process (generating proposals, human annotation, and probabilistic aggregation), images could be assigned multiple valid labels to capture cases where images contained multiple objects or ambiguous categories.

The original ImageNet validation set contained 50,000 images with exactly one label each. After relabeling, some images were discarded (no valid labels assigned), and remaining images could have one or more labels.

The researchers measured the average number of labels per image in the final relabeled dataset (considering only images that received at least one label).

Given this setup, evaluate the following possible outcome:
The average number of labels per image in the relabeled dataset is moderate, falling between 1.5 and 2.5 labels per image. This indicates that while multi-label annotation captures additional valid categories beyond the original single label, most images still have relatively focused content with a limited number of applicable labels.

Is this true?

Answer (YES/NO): NO